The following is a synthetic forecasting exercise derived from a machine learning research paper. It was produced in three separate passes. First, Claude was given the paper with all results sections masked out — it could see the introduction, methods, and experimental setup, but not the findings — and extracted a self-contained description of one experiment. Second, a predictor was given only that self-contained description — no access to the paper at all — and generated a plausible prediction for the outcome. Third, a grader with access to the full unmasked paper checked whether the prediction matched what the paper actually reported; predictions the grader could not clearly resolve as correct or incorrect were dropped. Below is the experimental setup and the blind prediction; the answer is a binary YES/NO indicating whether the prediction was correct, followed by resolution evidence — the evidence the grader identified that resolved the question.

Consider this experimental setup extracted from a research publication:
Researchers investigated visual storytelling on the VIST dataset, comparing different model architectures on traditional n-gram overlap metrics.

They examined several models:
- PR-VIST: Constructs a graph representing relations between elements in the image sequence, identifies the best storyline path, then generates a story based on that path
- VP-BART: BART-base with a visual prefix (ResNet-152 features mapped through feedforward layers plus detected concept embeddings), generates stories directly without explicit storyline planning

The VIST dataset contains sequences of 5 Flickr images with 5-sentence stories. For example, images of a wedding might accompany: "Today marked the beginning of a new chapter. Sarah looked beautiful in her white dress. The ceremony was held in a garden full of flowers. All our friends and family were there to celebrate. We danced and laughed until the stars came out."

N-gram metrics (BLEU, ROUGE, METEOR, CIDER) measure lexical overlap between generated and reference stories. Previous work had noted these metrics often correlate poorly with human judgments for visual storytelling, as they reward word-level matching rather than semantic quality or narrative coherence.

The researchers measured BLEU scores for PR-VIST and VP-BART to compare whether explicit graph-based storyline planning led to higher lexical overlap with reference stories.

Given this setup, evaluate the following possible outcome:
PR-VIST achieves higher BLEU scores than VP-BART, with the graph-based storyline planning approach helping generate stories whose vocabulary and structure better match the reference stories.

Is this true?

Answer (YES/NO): NO